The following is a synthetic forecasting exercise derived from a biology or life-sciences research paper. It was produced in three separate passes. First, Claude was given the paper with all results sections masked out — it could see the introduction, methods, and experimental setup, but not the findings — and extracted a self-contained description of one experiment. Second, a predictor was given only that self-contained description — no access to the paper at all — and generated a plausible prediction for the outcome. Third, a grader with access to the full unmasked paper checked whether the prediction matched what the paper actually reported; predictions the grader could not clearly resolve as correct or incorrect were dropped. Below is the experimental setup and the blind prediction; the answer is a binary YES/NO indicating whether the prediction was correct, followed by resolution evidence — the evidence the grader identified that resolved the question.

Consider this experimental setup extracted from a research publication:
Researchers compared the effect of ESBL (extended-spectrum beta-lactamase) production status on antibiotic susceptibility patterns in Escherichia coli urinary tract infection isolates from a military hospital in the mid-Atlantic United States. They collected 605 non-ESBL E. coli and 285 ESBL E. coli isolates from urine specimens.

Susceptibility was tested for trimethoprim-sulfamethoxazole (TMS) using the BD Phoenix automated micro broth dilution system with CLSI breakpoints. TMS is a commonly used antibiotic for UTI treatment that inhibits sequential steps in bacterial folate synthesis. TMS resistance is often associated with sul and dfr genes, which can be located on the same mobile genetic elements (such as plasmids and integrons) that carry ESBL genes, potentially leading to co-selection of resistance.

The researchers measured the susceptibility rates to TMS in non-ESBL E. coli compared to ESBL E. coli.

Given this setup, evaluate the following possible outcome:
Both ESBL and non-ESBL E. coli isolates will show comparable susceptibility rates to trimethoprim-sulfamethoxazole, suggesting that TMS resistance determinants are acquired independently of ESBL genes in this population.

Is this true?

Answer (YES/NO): NO